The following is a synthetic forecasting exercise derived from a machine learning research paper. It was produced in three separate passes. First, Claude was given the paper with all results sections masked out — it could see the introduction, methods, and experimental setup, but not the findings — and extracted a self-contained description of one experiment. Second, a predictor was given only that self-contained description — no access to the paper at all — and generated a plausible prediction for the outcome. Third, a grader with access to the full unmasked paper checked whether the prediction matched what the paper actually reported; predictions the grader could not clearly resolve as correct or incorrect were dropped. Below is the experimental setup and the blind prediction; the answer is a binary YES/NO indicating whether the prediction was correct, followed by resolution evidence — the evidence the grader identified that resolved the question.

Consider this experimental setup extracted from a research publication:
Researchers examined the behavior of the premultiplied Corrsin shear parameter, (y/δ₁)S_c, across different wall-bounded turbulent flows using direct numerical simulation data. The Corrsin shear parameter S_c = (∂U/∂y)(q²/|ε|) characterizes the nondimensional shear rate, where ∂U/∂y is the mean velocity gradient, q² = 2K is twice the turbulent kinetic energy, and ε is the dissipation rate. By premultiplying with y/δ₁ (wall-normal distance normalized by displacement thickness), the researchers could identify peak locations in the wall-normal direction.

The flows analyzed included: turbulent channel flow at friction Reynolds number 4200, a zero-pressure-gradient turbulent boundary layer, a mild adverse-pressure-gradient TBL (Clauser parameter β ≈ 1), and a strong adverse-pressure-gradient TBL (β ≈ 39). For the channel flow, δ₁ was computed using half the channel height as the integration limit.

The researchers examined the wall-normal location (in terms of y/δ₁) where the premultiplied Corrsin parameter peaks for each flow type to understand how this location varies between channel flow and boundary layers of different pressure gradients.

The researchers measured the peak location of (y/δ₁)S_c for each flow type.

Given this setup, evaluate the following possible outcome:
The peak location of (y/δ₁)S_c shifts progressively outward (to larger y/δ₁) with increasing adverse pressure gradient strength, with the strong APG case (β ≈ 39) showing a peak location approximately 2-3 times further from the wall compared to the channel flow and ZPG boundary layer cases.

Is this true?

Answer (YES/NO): NO